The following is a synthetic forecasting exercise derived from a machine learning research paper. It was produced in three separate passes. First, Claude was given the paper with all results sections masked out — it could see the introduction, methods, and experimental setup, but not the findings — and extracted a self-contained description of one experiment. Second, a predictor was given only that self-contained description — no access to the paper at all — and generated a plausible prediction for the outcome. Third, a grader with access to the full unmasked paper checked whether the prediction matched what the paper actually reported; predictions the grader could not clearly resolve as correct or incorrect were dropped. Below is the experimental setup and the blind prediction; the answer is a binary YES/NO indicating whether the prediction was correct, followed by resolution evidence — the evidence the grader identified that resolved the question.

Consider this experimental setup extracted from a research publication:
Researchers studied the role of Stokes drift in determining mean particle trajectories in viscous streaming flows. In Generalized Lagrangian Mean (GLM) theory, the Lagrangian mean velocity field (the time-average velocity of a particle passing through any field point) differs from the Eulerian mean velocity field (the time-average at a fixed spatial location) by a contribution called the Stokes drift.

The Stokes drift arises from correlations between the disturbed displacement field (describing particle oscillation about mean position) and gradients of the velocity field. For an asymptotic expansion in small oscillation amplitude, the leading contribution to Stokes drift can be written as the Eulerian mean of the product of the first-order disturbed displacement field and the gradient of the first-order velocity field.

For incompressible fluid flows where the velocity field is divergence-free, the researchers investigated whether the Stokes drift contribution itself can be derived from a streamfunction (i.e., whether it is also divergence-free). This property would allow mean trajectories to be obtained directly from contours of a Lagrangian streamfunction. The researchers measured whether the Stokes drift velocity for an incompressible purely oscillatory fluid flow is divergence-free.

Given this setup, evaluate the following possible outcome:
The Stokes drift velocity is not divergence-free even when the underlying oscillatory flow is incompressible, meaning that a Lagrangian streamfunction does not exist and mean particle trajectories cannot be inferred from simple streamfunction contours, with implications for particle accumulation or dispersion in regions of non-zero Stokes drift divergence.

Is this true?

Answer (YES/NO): NO